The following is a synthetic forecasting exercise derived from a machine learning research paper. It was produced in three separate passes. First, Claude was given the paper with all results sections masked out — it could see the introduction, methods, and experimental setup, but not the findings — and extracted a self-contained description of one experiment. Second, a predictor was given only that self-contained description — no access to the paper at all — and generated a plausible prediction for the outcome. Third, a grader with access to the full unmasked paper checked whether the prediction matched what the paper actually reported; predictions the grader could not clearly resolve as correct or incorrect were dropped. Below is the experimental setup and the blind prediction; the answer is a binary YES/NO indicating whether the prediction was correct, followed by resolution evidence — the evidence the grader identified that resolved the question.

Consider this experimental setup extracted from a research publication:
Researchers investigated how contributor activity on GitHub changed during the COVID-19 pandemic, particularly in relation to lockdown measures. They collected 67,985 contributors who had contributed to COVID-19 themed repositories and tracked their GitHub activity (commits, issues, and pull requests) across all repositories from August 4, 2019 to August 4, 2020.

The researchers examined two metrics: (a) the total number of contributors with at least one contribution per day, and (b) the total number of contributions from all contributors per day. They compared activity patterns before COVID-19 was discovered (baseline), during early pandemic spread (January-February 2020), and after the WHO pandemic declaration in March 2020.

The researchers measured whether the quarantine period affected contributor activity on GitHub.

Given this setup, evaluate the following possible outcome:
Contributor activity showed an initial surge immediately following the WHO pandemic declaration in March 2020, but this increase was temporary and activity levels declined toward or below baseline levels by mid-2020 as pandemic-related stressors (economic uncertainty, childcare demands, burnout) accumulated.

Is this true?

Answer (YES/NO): NO